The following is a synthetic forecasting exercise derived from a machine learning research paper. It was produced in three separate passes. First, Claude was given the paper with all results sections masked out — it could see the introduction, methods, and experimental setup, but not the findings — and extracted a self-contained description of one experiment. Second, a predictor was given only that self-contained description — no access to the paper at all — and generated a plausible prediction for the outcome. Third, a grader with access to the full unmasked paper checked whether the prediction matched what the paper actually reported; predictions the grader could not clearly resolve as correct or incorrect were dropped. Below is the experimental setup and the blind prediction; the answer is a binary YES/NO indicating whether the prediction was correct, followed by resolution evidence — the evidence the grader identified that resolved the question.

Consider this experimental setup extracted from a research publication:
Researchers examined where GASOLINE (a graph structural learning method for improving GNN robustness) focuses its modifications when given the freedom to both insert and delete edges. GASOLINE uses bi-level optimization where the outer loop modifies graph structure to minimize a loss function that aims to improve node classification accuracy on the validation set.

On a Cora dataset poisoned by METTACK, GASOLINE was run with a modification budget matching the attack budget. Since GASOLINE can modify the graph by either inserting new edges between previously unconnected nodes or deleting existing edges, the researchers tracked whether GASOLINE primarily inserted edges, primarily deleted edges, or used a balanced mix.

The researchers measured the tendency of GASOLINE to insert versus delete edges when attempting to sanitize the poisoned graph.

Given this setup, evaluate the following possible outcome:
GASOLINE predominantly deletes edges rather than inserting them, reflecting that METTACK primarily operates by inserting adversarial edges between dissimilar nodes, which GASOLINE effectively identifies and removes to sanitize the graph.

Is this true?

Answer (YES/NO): NO